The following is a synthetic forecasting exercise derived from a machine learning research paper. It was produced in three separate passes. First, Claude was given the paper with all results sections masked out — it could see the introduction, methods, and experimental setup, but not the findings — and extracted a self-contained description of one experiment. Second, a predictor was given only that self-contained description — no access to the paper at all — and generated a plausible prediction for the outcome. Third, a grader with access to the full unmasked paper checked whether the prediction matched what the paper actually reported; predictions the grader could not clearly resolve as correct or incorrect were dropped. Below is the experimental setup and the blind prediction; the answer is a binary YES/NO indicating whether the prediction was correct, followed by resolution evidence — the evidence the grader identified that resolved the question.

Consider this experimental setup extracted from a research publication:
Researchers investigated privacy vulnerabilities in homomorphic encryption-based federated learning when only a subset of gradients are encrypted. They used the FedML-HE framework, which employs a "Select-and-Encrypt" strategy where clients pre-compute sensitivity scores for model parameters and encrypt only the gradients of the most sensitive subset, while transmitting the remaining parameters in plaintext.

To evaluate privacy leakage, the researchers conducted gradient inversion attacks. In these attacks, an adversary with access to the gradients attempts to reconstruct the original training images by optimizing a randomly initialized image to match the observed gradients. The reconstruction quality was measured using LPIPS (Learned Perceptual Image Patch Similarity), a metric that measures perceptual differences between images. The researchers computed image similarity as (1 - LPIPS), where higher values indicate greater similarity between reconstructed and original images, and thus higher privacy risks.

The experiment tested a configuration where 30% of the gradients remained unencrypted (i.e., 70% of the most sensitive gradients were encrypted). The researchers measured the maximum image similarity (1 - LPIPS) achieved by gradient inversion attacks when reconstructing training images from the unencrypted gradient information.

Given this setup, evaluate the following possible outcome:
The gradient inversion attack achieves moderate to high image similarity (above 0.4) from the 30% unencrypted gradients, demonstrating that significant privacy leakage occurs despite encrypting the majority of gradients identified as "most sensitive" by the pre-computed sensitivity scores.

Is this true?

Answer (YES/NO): NO